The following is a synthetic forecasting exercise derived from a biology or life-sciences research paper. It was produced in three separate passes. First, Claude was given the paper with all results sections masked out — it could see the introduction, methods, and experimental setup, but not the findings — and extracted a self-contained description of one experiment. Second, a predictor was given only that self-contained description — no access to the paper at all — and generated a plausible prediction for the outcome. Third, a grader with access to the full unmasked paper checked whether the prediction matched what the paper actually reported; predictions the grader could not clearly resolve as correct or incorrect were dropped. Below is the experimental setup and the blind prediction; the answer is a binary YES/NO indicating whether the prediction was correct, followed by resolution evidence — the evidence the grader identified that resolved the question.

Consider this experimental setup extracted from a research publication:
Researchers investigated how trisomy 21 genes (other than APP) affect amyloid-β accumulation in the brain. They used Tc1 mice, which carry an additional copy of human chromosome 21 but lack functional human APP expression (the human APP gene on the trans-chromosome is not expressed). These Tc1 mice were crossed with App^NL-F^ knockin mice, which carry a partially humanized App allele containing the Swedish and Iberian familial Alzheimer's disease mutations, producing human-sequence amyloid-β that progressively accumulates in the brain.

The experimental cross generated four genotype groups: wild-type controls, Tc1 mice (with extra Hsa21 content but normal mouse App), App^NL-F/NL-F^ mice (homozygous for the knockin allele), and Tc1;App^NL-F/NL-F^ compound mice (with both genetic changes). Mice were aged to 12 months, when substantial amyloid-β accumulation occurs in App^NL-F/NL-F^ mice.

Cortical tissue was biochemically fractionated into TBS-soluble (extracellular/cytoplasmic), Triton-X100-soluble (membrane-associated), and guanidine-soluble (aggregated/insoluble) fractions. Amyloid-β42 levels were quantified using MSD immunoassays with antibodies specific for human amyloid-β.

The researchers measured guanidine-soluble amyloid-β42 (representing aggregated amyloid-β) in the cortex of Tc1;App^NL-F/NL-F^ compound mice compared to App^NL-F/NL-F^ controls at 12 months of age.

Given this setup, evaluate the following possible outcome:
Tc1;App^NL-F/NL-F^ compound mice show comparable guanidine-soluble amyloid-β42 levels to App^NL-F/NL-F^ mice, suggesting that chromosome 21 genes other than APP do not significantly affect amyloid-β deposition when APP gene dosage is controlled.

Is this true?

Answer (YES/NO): NO